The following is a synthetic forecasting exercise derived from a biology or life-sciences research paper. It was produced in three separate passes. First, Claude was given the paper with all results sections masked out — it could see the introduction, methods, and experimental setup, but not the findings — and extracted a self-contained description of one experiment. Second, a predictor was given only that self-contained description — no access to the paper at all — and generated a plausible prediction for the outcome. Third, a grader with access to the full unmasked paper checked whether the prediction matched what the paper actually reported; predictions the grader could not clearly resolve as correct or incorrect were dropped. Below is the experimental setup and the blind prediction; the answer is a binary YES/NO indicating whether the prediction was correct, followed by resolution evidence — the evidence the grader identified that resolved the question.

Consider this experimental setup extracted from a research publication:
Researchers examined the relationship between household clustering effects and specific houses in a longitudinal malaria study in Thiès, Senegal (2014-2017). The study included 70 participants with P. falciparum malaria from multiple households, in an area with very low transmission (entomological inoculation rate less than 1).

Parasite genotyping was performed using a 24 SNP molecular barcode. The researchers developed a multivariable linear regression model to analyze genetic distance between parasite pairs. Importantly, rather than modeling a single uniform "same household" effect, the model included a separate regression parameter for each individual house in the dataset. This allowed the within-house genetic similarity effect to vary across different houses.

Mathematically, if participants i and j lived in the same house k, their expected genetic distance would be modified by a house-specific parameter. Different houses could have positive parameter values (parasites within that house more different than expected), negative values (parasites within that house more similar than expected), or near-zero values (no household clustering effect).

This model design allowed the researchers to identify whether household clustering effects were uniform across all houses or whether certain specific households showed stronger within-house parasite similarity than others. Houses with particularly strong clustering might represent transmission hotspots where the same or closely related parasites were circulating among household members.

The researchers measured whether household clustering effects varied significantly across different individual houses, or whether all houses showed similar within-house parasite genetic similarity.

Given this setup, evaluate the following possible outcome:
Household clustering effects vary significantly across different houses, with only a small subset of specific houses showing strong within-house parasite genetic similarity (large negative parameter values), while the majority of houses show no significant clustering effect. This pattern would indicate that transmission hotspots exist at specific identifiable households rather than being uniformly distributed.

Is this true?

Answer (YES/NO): NO